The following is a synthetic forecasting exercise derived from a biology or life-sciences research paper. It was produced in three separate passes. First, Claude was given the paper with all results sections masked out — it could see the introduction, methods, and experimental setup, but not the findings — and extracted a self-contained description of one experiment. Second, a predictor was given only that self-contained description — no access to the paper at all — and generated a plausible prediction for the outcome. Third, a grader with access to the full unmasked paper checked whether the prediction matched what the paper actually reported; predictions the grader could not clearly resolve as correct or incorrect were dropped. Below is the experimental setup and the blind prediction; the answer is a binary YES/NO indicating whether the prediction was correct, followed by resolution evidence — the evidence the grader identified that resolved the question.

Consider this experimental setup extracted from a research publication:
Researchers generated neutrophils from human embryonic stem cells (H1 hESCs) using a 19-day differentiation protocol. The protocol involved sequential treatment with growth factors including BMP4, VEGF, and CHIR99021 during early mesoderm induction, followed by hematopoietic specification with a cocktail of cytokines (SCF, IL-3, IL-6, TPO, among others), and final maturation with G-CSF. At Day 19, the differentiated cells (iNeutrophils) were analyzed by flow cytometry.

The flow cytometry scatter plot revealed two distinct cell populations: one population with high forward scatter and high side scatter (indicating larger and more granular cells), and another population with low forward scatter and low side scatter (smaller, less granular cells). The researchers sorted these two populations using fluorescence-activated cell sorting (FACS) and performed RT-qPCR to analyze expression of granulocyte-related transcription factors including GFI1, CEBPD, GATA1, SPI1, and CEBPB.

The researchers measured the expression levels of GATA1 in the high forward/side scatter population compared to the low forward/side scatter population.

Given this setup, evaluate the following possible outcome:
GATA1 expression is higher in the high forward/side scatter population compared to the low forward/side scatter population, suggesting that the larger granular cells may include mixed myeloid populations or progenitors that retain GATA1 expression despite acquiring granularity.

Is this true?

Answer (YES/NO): YES